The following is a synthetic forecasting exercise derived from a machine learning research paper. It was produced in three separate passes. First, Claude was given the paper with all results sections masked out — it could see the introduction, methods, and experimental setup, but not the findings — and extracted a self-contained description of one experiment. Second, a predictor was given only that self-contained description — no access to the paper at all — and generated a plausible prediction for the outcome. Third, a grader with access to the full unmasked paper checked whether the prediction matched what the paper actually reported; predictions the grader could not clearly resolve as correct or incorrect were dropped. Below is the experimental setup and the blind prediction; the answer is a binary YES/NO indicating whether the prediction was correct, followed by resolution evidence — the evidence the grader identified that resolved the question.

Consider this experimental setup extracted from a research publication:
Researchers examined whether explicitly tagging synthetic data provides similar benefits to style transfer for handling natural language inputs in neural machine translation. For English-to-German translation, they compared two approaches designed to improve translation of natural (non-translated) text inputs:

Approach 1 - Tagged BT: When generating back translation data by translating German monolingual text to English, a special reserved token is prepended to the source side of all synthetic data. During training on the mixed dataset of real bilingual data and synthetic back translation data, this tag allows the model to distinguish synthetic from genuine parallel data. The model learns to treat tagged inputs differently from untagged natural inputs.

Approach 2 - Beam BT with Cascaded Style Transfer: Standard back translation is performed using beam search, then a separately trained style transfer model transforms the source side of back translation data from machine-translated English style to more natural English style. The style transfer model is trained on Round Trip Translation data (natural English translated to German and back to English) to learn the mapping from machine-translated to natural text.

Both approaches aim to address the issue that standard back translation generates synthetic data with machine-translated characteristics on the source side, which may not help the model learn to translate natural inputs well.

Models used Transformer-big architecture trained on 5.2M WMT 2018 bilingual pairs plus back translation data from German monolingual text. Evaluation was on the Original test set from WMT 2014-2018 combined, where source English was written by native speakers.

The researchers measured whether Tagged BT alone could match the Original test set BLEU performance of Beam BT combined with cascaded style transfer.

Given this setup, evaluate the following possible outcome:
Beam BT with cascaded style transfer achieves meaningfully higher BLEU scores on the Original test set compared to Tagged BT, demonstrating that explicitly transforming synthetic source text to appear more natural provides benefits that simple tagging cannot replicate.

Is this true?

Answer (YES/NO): NO